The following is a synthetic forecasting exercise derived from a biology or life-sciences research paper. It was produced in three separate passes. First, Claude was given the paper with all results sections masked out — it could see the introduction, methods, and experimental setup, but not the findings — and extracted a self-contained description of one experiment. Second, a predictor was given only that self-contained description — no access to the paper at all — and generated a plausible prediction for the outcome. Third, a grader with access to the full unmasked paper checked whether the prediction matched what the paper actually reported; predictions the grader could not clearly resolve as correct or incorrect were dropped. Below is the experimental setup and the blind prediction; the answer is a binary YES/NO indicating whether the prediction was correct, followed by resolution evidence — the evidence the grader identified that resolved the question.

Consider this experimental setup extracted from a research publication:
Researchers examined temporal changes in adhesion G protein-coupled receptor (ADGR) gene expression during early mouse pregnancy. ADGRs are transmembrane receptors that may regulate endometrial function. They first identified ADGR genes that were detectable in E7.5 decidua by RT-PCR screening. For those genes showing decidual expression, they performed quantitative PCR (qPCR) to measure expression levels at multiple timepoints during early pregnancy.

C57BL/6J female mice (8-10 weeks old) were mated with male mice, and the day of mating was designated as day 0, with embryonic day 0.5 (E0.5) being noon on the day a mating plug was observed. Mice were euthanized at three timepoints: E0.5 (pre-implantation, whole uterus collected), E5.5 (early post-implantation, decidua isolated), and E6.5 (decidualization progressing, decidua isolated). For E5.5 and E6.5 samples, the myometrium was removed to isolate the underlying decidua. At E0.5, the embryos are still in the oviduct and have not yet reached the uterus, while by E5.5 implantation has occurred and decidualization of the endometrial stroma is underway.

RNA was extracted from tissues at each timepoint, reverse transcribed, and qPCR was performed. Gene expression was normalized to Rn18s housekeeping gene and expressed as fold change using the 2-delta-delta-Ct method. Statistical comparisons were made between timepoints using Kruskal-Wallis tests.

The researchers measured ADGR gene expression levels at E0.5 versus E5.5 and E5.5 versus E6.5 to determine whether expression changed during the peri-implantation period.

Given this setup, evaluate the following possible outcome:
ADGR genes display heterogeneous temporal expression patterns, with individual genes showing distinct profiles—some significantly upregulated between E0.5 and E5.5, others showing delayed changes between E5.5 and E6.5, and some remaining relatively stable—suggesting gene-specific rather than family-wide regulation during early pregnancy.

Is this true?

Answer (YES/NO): YES